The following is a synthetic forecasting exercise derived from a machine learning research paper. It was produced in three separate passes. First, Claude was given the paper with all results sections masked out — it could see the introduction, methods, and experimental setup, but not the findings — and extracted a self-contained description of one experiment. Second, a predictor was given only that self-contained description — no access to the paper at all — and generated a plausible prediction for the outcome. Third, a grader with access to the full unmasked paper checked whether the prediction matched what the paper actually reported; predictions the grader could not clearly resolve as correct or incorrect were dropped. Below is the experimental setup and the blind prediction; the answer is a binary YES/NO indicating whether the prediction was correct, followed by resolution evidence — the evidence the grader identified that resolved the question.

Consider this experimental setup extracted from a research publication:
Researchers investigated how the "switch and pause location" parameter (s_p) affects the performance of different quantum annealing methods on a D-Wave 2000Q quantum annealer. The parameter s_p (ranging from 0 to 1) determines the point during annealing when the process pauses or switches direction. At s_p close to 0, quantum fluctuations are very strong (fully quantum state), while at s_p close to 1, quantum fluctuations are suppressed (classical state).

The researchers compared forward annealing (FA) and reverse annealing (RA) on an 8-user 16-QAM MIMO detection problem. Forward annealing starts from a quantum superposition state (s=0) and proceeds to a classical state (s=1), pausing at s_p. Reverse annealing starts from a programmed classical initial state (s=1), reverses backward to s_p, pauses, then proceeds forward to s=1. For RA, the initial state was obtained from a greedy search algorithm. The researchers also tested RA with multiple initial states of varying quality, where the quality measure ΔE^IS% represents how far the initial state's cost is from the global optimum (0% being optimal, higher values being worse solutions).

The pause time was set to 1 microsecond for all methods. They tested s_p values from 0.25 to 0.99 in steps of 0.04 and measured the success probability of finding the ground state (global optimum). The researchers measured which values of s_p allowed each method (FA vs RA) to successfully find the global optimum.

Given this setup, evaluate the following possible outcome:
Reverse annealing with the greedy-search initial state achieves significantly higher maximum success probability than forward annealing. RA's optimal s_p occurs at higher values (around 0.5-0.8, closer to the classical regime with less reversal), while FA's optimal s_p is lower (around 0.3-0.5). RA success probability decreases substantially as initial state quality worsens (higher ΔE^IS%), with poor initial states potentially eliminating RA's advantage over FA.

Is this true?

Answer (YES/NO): NO